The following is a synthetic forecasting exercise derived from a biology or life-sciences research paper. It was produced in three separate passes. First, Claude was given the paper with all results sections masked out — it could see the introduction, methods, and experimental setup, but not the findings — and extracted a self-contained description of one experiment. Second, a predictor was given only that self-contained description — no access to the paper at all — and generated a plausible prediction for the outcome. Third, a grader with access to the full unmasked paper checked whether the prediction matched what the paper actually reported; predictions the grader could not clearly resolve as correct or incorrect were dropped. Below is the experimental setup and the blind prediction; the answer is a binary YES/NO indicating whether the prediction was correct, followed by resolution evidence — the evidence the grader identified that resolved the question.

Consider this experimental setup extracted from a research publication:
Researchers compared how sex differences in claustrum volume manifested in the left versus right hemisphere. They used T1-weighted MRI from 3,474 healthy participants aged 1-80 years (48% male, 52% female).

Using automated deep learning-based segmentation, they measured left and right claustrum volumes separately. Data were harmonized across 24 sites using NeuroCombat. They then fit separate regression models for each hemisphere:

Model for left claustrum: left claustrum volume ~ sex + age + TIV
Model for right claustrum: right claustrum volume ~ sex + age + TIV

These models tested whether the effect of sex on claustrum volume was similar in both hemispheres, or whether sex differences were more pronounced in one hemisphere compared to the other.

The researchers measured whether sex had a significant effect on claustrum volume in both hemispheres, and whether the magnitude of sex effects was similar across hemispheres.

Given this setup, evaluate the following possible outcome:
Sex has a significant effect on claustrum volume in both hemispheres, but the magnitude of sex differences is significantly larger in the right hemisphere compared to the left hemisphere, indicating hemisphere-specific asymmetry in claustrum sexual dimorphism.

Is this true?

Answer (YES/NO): NO